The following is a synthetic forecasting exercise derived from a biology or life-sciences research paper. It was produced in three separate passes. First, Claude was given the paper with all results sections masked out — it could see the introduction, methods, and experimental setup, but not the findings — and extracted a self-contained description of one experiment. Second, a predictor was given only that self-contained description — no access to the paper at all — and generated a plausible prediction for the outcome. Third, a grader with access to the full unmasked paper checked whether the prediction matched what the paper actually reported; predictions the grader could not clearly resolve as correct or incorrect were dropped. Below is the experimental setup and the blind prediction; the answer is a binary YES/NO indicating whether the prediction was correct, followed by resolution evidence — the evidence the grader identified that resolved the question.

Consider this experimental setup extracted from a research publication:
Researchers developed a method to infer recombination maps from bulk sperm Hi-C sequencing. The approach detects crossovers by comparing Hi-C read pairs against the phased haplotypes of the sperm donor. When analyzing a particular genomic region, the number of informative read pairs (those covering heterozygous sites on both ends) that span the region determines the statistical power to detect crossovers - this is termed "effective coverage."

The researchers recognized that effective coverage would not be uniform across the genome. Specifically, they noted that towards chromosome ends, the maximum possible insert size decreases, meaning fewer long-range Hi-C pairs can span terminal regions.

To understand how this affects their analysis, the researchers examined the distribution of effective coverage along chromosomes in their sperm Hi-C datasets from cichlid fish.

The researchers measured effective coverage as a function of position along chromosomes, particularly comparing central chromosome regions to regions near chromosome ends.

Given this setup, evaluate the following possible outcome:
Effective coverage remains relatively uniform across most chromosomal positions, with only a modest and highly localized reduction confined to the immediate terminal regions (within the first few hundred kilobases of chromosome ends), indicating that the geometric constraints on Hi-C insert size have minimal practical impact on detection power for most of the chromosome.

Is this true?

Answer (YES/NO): NO